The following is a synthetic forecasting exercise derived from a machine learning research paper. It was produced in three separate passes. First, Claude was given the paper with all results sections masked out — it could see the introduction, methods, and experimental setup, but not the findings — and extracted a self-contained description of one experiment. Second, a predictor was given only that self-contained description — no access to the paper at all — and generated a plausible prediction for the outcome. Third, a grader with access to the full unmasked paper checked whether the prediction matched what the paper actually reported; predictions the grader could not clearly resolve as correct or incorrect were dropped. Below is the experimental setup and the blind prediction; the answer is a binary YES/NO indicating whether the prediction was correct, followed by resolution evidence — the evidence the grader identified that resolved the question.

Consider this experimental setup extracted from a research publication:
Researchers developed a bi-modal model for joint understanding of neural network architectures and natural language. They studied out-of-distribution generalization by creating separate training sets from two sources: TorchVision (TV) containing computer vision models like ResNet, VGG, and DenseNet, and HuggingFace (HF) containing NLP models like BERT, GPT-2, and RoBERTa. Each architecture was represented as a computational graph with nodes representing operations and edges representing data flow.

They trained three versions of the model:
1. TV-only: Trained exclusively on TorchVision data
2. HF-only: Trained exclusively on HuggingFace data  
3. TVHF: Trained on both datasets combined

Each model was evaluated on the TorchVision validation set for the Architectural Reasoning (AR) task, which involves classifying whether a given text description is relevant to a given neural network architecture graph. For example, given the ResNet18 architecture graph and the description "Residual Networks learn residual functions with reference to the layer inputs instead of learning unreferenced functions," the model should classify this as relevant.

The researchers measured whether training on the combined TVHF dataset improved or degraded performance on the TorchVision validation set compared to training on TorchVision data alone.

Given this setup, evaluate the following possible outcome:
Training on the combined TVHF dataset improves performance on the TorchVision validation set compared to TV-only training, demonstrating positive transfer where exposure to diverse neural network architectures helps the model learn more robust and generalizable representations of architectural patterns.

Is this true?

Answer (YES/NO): YES